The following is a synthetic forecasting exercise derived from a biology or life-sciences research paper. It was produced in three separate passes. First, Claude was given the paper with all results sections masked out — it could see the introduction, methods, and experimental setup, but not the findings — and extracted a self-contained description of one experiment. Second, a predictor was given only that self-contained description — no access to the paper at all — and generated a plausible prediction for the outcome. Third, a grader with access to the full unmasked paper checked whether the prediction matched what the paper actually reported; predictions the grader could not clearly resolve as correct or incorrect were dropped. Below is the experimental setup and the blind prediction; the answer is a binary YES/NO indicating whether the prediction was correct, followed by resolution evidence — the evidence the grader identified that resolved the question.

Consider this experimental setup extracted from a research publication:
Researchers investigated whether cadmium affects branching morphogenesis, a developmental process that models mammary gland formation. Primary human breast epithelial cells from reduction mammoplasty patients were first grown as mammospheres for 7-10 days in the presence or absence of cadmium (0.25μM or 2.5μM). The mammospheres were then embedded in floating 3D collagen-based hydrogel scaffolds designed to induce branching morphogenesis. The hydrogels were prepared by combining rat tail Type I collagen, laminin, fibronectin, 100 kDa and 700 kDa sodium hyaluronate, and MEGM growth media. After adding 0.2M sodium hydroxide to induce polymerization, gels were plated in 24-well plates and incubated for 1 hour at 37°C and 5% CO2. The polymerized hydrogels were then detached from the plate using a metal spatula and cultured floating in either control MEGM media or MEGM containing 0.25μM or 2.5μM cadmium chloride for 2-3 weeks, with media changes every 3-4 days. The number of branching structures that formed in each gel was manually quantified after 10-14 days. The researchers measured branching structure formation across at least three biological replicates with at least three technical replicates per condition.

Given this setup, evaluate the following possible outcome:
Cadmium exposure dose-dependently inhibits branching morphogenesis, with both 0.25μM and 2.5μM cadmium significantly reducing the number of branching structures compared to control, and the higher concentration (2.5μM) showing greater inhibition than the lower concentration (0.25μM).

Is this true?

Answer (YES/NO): YES